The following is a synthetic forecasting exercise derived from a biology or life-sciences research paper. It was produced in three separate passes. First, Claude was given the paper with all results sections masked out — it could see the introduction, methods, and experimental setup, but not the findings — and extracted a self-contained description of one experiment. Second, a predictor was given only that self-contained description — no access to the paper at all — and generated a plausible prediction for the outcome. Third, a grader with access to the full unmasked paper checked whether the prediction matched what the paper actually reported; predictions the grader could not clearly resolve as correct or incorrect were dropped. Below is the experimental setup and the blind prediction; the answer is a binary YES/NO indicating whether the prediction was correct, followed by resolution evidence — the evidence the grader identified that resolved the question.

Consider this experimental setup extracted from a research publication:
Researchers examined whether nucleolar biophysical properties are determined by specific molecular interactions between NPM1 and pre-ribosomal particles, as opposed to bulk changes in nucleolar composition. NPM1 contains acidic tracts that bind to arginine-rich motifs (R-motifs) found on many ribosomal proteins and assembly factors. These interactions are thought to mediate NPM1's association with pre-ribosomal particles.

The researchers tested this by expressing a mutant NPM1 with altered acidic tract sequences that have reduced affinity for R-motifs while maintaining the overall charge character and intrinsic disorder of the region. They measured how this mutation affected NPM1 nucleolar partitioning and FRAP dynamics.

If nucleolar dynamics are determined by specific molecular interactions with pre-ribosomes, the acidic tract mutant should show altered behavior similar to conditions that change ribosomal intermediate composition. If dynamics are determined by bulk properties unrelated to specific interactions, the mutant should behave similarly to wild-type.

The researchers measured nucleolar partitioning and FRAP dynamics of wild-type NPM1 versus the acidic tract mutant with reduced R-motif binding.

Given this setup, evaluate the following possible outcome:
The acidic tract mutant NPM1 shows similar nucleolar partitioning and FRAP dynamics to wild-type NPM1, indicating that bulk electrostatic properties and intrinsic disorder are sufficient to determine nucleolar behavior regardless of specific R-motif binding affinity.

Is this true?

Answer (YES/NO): NO